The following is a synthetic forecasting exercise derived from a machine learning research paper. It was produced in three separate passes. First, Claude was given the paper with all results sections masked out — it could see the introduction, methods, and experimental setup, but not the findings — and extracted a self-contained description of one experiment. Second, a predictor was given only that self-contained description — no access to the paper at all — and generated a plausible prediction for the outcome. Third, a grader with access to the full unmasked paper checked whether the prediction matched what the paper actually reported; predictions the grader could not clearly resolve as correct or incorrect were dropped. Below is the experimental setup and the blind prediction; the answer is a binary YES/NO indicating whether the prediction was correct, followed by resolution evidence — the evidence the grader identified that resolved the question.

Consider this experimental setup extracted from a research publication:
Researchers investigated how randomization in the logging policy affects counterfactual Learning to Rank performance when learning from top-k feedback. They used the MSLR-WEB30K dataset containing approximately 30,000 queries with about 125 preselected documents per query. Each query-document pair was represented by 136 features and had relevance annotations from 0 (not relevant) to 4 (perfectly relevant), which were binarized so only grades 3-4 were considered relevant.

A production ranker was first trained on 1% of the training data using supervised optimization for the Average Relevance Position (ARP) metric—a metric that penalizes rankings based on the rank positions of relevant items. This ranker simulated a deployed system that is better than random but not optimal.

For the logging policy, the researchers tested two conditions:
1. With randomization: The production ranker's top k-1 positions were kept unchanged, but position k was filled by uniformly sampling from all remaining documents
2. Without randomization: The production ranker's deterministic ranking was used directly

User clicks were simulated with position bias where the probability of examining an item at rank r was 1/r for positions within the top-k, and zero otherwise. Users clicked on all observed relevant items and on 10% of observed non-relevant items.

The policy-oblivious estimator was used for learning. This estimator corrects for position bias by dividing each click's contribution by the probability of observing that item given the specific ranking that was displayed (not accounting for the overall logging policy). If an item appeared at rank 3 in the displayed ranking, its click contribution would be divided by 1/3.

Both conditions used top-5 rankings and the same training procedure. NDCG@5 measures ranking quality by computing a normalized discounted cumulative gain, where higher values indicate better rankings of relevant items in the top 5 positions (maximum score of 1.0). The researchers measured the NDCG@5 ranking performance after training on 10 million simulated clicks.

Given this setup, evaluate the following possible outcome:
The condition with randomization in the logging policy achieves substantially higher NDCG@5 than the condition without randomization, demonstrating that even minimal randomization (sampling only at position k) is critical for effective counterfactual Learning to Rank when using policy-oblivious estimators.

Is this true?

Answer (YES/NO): NO